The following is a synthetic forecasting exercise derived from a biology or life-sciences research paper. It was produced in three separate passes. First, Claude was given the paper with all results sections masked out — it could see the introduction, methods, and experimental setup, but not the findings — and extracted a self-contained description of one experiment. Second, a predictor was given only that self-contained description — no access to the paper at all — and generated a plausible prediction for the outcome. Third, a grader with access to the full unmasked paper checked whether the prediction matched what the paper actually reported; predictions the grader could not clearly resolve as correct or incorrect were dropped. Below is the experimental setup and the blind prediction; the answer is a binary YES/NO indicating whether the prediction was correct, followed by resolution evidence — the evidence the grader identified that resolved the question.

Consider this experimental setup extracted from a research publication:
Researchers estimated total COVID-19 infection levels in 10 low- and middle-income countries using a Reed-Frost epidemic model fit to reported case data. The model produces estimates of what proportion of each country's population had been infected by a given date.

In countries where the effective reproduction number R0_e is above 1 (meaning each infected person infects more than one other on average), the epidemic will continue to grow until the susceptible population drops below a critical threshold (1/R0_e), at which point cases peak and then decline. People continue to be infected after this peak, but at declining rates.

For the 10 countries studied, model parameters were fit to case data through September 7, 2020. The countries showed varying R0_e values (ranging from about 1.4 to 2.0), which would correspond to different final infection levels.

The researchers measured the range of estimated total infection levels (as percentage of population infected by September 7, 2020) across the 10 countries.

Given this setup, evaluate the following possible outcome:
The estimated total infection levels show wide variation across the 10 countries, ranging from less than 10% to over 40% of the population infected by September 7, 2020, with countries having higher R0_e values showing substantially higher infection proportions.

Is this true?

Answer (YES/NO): NO